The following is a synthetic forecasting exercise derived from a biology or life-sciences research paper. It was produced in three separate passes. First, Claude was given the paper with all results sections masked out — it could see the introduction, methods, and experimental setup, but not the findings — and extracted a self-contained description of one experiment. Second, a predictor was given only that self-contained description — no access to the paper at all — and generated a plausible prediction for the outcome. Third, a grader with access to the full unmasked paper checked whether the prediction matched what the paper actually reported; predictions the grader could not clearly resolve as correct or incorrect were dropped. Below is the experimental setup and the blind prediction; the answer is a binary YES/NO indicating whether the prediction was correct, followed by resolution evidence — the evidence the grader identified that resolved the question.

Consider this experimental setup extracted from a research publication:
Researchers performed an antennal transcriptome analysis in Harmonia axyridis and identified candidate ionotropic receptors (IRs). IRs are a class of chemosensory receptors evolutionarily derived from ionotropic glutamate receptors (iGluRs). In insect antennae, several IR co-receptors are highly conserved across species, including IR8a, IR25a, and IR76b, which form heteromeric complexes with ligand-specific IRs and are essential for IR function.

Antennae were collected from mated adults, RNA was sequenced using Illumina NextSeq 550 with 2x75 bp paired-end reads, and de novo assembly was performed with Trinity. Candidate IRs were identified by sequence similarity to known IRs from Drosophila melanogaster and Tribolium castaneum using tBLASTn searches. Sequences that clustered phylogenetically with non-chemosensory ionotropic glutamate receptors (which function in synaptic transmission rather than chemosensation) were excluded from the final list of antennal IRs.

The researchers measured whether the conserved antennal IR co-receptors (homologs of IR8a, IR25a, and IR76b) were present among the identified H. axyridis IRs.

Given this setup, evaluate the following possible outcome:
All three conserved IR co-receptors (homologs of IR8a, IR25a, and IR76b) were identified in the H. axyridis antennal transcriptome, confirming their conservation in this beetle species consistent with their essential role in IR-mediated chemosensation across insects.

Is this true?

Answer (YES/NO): NO